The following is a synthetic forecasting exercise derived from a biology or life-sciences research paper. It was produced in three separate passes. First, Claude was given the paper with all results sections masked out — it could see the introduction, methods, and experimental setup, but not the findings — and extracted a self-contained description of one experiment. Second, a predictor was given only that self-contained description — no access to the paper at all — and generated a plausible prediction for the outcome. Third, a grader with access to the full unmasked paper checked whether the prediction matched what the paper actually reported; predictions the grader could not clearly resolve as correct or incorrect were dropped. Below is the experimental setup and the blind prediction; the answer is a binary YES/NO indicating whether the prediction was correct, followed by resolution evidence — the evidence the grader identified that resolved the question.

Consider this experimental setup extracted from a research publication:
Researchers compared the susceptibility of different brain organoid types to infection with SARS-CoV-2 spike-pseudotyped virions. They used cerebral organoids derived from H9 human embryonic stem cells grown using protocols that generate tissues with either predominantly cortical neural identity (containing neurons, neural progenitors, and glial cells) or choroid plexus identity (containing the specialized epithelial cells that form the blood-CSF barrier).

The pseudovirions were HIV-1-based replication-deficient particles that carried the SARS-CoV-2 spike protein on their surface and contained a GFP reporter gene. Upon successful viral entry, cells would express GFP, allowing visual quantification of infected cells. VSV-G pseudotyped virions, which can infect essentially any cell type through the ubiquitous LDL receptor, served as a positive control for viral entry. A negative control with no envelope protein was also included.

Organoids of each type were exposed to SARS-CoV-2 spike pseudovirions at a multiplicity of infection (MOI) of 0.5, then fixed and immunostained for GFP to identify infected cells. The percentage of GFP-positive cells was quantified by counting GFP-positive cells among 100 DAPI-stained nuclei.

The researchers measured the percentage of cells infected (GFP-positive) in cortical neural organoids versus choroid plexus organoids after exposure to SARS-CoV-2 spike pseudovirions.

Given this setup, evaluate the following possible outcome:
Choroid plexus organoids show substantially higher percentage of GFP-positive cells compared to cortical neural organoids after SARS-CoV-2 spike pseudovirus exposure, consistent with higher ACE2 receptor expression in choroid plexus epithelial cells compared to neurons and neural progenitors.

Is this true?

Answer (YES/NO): YES